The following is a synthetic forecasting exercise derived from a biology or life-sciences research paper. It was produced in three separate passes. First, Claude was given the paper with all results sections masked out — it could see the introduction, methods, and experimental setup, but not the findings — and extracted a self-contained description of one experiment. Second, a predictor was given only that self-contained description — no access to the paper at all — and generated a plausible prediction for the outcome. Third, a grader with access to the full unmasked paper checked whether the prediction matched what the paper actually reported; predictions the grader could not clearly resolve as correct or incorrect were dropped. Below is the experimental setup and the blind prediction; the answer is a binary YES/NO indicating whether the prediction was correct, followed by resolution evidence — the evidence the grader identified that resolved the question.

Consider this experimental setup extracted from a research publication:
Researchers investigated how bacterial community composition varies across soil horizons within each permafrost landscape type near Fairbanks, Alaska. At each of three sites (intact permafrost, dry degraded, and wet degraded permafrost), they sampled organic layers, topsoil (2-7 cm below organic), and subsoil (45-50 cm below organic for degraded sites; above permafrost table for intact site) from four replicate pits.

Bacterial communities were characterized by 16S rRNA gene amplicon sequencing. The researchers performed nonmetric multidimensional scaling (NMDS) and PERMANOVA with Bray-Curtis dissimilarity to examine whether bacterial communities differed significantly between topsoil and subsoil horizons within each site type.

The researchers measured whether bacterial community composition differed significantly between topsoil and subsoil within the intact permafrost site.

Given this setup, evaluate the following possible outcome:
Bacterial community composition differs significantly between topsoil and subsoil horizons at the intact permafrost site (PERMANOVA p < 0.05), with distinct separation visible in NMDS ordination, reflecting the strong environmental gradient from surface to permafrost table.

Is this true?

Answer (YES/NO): NO